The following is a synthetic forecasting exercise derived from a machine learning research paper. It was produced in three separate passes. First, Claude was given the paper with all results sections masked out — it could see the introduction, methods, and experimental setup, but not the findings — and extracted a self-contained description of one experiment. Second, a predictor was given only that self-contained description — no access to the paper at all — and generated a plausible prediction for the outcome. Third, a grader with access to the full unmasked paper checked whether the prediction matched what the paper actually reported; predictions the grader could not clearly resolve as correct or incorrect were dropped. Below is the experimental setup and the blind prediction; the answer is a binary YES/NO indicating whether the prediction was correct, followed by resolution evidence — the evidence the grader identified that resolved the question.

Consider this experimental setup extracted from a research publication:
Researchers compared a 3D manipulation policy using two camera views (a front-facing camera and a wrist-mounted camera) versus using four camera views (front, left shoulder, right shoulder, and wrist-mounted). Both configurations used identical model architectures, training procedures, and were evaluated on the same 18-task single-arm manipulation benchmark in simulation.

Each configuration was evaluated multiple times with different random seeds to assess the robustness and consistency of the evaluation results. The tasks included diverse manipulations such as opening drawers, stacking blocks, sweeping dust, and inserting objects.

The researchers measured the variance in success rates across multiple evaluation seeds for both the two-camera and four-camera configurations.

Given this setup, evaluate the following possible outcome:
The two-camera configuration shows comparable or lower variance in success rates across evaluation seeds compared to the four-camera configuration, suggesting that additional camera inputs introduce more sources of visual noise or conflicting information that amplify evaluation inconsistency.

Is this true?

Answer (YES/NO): NO